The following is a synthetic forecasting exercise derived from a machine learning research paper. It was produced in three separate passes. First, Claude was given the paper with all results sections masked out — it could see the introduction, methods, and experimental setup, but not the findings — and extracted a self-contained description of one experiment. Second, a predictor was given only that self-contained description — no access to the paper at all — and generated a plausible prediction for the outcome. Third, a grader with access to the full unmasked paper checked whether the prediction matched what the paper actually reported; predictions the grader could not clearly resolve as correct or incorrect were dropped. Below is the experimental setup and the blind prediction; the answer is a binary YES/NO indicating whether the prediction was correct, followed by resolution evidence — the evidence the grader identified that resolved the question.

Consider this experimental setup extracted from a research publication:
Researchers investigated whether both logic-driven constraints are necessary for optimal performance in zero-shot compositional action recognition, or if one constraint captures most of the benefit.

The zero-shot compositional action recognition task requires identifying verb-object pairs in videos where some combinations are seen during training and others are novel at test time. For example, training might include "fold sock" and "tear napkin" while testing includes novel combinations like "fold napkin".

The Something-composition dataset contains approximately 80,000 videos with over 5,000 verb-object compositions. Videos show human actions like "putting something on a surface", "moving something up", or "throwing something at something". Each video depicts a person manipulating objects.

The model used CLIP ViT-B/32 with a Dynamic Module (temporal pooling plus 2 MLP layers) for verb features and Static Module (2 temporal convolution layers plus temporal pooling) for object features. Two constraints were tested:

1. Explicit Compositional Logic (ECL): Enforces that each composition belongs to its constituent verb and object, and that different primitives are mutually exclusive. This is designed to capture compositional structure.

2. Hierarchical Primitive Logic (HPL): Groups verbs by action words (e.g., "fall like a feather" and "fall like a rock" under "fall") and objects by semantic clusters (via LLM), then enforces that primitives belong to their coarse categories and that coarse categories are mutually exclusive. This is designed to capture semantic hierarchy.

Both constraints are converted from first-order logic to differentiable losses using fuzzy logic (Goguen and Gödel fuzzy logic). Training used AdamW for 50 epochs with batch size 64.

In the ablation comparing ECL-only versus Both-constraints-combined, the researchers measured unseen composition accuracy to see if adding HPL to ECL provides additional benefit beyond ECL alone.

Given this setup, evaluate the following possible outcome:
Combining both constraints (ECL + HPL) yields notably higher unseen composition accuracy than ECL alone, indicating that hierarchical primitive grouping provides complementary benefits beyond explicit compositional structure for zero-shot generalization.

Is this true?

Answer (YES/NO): YES